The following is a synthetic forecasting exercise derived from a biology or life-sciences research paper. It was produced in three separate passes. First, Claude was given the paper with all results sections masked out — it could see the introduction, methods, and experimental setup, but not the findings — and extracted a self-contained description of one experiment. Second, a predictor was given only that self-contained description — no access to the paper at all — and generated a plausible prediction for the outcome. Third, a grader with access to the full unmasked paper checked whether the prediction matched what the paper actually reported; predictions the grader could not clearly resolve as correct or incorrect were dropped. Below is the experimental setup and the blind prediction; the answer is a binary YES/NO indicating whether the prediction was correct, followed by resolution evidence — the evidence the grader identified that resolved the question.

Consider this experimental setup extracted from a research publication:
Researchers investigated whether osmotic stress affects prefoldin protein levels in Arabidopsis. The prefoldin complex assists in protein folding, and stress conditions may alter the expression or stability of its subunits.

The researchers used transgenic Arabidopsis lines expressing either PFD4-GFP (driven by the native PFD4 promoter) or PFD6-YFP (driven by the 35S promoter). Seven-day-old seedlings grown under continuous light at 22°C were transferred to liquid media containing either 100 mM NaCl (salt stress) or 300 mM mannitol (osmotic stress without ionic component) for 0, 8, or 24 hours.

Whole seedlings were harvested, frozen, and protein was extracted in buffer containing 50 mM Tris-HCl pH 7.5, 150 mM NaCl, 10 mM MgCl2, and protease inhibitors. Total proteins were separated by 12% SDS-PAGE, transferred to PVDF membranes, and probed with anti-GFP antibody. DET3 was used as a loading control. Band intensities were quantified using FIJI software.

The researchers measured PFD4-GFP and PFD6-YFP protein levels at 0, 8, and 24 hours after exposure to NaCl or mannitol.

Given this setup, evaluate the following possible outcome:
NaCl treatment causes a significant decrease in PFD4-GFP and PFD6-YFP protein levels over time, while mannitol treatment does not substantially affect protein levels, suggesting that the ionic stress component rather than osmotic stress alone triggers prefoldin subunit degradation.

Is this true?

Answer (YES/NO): NO